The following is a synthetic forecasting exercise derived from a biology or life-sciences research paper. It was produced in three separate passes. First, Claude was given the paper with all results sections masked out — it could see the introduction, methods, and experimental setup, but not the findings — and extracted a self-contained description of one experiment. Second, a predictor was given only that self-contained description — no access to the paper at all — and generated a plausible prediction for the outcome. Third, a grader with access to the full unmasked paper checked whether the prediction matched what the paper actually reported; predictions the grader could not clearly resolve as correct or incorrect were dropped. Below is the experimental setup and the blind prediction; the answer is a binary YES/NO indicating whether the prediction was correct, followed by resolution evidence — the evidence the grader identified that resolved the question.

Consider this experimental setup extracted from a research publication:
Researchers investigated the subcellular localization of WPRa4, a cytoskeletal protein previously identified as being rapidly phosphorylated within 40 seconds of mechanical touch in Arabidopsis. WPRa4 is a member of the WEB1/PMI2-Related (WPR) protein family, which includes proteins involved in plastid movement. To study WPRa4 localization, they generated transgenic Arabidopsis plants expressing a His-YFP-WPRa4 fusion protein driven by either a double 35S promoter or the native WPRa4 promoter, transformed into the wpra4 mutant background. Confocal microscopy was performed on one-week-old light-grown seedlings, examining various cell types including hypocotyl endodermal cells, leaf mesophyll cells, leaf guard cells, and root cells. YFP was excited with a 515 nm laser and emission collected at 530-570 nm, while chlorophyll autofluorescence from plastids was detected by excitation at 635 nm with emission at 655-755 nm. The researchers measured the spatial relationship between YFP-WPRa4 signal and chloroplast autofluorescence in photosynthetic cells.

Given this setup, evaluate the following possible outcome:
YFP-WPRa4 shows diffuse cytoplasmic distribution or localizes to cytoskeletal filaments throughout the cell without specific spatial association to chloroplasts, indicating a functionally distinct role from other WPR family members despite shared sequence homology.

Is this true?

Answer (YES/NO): NO